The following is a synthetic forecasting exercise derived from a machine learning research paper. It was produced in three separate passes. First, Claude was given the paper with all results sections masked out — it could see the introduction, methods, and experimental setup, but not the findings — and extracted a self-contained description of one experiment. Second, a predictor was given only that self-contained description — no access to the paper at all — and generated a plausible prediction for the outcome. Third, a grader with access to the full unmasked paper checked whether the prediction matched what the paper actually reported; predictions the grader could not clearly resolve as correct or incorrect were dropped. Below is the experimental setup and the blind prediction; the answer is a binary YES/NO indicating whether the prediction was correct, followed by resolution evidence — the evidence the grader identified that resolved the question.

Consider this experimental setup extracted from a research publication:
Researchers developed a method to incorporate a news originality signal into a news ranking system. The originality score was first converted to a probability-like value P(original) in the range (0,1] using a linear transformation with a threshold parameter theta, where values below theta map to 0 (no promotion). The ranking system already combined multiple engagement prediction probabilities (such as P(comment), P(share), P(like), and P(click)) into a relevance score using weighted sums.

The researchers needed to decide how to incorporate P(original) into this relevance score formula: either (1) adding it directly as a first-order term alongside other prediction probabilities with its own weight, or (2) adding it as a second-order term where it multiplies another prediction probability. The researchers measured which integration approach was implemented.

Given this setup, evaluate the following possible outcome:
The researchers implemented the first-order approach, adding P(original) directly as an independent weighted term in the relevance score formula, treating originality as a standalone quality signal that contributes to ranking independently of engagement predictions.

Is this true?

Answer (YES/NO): NO